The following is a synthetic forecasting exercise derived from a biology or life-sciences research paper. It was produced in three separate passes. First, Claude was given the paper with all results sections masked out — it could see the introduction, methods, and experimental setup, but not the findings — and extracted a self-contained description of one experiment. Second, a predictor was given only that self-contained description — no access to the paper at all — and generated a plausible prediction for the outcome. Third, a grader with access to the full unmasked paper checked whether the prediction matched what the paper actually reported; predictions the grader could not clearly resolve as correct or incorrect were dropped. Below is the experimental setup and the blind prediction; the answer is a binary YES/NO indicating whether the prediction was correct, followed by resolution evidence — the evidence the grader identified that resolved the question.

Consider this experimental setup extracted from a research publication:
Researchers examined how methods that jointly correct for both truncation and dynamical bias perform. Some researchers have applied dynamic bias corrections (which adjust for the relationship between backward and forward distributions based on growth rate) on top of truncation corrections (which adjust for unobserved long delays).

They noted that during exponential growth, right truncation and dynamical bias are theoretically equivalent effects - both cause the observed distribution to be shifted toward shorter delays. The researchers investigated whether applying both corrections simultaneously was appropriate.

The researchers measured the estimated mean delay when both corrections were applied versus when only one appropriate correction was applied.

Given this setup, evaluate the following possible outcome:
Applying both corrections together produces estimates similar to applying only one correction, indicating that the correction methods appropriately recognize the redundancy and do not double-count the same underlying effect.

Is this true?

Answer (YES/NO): NO